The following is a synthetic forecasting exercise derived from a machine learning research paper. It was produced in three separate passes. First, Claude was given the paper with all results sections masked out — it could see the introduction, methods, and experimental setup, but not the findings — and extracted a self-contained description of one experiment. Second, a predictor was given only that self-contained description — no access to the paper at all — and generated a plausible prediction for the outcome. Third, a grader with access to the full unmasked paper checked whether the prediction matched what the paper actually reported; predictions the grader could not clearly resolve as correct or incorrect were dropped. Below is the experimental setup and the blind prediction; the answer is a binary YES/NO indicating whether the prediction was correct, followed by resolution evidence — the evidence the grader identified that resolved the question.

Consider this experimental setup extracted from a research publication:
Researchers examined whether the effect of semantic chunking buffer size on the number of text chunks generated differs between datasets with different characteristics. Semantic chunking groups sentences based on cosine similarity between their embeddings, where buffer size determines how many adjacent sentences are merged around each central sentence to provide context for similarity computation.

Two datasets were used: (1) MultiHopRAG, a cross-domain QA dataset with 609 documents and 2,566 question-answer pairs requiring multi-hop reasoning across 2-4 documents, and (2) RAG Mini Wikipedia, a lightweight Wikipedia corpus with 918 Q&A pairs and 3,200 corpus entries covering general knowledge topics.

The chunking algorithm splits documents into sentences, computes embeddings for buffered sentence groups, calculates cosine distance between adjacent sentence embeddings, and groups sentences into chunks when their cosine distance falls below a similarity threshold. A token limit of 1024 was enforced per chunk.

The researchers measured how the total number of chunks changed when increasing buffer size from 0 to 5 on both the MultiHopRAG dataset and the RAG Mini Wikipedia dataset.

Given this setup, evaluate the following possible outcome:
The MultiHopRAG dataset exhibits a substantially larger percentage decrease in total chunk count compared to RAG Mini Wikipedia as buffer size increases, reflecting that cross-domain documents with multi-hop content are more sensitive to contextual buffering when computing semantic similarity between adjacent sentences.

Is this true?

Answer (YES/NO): NO